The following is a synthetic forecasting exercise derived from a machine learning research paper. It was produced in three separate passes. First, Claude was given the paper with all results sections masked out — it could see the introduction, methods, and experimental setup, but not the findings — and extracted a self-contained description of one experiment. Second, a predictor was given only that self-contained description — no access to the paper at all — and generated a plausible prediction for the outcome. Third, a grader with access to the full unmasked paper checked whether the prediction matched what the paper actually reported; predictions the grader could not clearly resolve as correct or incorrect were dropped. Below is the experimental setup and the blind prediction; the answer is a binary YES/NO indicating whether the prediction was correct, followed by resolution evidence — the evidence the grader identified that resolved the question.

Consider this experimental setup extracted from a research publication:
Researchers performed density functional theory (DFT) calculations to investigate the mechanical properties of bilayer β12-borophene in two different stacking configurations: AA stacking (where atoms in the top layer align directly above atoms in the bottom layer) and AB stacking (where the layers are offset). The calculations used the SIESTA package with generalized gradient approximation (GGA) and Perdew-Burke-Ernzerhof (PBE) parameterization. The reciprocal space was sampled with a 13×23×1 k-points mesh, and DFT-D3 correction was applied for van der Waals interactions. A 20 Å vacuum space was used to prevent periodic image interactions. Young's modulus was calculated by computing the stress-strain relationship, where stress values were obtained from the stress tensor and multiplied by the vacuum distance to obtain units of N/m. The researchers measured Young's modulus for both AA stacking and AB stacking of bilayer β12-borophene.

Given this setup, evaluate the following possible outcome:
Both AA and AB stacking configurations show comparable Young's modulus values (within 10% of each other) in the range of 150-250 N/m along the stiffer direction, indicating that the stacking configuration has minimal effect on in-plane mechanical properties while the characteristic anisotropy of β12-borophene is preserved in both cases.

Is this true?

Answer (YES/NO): NO